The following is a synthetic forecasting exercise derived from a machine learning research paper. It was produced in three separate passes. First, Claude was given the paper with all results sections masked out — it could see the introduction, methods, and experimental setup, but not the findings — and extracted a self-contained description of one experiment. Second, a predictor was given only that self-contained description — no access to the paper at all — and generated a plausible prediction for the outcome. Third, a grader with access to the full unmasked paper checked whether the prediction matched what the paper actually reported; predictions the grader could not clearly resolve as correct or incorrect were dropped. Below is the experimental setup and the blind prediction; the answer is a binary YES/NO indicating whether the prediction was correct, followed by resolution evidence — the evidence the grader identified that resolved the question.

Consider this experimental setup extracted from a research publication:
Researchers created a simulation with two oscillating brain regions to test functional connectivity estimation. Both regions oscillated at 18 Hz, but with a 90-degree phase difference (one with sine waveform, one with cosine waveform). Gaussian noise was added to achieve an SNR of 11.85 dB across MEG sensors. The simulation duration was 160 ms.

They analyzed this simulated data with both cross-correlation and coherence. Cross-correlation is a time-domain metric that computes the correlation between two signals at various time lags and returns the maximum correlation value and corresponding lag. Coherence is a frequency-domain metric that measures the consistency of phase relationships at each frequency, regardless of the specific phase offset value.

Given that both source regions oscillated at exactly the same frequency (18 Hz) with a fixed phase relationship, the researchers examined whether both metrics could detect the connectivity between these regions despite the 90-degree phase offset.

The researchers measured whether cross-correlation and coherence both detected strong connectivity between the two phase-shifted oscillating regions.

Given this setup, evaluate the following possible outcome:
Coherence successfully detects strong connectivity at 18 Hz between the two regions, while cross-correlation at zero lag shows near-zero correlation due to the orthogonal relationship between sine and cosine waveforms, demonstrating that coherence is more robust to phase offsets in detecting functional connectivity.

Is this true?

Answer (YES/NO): NO